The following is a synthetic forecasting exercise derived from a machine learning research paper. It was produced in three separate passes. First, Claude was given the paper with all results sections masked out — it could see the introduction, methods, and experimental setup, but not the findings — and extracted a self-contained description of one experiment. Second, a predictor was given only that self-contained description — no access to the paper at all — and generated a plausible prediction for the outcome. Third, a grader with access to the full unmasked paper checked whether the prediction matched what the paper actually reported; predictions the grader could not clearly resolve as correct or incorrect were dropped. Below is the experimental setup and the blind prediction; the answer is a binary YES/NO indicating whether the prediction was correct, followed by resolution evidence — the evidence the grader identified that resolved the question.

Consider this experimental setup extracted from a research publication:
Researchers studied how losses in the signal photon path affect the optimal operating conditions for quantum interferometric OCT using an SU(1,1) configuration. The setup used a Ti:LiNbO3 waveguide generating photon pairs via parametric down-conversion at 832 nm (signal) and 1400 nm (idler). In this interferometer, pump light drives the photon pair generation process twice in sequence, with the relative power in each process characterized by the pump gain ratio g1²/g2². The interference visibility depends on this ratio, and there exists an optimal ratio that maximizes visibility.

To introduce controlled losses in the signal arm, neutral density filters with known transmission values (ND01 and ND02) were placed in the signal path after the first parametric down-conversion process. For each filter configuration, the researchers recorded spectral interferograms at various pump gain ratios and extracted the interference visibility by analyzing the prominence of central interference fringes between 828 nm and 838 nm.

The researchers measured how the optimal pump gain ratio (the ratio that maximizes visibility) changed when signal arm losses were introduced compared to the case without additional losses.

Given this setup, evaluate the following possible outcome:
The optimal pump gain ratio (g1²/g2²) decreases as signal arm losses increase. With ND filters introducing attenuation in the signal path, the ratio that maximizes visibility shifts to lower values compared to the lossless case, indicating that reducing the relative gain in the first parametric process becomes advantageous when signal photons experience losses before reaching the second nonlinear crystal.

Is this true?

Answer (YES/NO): NO